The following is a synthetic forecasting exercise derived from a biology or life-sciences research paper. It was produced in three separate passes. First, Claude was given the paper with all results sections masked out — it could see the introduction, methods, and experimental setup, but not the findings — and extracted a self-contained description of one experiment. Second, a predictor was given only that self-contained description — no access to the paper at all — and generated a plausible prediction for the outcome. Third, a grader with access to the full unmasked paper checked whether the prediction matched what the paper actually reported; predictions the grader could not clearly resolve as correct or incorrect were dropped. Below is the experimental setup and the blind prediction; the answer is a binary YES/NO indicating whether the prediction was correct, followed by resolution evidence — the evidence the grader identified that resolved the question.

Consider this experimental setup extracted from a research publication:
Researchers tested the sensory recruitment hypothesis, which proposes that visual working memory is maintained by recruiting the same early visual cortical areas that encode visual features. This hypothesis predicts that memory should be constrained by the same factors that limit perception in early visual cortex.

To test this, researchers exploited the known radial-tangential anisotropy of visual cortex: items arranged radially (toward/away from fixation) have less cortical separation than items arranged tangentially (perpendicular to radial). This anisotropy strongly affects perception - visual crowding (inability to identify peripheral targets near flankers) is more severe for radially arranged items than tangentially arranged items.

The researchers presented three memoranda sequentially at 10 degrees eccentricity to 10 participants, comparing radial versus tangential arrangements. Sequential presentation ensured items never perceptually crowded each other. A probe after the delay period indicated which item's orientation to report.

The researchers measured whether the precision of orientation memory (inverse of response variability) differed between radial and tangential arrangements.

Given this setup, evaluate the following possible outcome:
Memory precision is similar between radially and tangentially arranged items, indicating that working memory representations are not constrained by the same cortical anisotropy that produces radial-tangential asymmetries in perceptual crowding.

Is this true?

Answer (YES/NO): YES